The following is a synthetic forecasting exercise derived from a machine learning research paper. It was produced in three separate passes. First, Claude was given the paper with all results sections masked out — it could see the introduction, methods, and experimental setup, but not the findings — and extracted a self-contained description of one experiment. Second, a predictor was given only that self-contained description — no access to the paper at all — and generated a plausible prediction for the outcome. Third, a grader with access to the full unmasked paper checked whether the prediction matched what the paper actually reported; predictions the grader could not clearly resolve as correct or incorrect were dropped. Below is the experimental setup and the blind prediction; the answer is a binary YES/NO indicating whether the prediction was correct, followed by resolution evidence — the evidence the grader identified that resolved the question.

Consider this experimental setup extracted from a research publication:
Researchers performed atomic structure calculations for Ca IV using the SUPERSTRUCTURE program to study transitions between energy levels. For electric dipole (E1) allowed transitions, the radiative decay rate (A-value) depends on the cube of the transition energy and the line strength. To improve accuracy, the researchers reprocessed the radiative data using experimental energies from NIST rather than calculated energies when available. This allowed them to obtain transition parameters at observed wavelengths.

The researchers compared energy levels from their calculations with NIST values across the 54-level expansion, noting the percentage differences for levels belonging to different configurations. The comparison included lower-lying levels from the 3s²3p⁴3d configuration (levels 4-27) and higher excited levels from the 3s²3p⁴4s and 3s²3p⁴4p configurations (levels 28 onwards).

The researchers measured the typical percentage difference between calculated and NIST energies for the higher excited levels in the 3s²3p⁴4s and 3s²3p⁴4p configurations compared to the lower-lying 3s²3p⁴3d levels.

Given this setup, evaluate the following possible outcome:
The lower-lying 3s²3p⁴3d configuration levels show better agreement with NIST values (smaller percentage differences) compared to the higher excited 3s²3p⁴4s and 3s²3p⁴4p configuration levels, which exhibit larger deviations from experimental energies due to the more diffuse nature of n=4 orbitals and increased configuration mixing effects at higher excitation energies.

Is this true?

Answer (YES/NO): YES